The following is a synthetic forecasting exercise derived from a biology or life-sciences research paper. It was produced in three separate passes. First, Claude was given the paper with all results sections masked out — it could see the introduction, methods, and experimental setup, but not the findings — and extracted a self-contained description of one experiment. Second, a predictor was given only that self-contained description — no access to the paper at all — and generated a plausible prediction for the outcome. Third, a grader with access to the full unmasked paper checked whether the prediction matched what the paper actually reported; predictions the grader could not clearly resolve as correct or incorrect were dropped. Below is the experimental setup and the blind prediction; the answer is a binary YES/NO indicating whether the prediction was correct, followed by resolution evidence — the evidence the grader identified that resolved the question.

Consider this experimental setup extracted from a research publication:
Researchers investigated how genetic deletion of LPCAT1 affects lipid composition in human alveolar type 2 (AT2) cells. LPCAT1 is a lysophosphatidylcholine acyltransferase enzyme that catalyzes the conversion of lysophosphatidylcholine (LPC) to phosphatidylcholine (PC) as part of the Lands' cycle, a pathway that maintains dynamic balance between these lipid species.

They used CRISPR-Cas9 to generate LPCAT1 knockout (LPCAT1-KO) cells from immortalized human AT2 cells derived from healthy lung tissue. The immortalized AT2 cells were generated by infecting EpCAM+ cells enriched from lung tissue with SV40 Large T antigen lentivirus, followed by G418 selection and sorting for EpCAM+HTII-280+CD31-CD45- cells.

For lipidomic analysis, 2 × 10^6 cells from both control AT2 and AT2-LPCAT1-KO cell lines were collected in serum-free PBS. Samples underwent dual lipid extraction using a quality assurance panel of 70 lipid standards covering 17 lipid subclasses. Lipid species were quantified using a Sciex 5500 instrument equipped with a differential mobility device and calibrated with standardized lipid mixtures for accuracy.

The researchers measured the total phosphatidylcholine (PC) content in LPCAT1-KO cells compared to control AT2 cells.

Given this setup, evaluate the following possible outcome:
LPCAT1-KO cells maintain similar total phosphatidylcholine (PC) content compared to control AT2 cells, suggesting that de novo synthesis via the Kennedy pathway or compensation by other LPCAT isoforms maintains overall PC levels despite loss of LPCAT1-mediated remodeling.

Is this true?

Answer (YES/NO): NO